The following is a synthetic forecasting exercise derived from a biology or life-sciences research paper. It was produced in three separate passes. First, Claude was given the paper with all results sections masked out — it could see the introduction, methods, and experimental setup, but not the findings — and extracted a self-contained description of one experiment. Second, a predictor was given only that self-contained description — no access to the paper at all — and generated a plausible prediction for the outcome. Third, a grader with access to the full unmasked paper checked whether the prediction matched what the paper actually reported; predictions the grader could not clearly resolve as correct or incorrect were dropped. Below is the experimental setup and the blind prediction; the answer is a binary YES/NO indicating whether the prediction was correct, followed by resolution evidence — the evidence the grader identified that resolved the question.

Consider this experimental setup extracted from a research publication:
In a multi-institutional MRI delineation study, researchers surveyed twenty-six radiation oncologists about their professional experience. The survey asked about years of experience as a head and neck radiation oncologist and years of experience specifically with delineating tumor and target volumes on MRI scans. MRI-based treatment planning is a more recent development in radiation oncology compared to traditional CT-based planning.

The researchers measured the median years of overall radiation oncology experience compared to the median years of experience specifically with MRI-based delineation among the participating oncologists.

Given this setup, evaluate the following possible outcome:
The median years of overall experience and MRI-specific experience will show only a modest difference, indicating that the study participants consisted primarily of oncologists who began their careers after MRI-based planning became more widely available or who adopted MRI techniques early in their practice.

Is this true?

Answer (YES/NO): NO